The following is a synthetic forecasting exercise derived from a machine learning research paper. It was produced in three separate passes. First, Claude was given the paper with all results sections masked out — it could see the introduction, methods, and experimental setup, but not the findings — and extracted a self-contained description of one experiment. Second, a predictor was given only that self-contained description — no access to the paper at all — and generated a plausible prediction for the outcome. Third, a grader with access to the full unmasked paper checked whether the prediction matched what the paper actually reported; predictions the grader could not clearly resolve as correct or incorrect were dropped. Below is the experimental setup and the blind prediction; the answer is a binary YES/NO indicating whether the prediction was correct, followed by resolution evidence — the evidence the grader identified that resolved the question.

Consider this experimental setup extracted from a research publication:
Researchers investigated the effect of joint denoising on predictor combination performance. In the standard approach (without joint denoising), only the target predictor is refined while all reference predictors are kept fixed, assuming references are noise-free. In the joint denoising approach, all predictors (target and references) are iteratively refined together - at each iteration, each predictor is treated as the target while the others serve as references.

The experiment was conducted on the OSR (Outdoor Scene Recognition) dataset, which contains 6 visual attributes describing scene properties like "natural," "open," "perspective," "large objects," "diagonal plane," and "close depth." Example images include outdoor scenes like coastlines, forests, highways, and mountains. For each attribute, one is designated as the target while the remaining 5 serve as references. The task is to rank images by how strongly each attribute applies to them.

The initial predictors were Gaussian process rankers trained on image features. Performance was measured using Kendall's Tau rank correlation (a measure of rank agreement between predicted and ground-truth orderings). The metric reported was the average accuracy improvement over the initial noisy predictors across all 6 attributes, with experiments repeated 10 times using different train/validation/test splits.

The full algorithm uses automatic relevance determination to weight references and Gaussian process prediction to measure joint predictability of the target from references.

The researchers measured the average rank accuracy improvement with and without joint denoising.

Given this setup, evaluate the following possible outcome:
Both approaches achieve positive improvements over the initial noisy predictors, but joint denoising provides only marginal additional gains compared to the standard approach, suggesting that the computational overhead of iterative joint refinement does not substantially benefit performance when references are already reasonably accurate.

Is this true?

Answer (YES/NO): NO